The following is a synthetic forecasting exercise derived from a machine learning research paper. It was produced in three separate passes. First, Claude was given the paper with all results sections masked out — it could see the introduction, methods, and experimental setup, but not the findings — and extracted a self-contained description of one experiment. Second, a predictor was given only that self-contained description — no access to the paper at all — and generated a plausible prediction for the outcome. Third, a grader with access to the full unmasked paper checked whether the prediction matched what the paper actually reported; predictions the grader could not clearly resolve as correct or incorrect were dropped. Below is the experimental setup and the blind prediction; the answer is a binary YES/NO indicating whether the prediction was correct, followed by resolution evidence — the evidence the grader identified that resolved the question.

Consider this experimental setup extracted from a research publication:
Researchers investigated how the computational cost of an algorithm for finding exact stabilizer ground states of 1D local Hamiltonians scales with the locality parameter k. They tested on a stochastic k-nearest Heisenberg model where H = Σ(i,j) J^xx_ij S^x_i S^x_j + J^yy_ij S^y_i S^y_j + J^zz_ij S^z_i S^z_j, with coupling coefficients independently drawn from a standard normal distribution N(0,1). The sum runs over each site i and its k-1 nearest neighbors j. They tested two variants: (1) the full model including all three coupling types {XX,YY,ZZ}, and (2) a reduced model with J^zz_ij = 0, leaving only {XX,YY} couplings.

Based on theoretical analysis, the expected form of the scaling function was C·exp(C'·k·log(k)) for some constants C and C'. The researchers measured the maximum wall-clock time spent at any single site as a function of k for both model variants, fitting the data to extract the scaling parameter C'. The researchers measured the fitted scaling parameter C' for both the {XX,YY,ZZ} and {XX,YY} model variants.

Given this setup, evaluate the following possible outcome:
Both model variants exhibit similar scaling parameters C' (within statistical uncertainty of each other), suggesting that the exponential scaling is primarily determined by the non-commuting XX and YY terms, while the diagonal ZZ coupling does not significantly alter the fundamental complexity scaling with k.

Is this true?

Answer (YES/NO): YES